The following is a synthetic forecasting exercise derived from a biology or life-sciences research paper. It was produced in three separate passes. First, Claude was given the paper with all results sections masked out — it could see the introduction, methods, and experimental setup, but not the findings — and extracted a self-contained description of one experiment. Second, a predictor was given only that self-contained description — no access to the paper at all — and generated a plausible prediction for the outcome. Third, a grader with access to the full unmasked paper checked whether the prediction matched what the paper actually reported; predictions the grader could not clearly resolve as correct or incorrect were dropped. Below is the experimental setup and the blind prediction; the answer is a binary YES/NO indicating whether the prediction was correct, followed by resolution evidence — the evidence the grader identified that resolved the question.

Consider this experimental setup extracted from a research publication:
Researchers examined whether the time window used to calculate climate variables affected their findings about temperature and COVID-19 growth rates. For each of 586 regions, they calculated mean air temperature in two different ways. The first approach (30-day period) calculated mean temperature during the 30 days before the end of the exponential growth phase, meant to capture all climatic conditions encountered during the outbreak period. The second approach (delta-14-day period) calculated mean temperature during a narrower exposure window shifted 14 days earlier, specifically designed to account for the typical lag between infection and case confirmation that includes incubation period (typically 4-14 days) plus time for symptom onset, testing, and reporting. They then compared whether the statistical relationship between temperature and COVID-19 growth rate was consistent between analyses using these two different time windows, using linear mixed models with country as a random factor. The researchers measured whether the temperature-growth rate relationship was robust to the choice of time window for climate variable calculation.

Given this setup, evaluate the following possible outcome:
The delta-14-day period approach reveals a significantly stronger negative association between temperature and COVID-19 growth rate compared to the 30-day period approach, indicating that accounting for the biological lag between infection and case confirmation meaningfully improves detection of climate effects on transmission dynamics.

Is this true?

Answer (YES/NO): NO